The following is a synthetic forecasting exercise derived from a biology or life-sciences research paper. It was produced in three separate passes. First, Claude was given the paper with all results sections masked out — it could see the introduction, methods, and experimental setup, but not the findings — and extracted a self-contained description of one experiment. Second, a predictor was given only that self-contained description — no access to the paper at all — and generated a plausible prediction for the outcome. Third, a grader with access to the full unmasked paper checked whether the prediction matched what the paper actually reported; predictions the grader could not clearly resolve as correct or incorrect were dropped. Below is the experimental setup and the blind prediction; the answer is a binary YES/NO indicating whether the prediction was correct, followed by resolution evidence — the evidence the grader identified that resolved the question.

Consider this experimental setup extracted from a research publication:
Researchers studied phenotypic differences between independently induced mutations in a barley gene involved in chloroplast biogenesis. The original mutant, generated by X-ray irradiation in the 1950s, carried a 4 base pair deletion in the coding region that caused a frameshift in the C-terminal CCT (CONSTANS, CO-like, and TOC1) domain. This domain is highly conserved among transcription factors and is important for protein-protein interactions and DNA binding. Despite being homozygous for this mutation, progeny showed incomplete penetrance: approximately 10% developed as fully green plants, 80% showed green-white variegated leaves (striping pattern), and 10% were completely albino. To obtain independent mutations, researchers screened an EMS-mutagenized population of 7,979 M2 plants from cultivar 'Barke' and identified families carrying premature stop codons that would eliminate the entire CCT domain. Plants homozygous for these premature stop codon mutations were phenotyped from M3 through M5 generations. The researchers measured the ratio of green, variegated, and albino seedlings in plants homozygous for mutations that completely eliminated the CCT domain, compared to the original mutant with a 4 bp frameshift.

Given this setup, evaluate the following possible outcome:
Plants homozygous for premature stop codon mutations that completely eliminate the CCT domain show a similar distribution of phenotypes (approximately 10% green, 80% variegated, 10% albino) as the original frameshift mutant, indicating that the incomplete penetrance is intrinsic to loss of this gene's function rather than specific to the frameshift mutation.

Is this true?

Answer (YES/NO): NO